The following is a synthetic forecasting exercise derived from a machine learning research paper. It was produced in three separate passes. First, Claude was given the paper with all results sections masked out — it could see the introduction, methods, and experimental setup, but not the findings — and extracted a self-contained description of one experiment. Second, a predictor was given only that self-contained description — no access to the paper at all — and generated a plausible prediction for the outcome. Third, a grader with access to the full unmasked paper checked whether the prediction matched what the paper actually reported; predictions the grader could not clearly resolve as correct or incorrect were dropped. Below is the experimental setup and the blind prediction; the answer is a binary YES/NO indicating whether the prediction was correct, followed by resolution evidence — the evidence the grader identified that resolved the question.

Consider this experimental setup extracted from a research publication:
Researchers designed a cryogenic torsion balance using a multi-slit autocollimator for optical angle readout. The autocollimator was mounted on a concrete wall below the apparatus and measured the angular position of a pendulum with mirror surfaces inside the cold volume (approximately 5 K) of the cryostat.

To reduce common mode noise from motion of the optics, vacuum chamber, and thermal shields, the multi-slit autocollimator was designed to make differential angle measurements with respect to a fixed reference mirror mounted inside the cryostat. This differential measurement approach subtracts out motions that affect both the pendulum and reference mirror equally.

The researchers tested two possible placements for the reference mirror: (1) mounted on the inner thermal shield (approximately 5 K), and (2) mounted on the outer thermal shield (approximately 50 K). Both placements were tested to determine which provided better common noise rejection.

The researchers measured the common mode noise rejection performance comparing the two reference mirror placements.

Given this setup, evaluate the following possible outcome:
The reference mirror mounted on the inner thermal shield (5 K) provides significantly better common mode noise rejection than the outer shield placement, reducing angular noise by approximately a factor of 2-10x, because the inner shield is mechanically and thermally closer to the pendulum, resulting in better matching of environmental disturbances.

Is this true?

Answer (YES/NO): NO